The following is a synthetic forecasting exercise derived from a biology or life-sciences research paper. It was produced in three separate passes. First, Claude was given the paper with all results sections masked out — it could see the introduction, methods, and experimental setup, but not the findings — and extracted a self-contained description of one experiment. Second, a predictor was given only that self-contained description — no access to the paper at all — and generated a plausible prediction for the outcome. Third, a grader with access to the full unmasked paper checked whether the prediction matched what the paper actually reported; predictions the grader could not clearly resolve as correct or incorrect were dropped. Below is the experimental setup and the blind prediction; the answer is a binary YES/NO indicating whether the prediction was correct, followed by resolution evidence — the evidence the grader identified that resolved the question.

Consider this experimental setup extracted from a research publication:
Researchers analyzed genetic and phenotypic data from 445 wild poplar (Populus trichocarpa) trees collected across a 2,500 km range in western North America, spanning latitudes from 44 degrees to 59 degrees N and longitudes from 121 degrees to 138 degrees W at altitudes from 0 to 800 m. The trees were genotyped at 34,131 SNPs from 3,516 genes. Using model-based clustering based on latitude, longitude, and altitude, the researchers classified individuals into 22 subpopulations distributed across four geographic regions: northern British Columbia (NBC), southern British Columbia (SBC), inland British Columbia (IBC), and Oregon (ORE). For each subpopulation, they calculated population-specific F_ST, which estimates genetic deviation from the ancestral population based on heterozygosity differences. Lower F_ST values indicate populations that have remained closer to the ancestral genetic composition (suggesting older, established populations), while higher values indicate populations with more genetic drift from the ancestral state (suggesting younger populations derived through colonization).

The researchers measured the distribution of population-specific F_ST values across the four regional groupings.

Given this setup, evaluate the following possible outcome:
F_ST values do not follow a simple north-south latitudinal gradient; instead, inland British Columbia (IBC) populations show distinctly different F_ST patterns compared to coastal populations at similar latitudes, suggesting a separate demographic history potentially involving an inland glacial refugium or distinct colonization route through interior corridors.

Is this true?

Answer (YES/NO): YES